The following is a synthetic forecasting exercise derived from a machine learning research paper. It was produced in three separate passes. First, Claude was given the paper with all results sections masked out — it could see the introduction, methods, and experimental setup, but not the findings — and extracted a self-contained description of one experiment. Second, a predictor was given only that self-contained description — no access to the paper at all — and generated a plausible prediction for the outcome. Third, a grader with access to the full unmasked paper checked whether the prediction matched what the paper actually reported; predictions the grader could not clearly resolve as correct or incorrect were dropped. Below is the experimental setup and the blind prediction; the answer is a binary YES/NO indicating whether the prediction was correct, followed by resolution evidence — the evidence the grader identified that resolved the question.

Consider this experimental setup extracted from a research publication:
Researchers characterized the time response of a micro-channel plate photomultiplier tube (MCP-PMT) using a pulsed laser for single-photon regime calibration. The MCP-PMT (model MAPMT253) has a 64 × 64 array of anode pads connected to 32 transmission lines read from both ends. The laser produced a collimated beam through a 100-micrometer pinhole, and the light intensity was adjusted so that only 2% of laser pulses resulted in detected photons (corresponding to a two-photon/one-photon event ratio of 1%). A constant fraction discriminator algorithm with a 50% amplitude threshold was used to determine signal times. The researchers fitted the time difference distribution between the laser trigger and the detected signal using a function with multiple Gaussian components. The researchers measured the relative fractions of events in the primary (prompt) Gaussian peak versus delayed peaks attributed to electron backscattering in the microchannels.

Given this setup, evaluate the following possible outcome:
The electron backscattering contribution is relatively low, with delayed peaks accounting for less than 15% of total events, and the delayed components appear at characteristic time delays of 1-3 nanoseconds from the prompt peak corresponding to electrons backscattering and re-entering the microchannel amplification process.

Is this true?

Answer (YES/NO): NO